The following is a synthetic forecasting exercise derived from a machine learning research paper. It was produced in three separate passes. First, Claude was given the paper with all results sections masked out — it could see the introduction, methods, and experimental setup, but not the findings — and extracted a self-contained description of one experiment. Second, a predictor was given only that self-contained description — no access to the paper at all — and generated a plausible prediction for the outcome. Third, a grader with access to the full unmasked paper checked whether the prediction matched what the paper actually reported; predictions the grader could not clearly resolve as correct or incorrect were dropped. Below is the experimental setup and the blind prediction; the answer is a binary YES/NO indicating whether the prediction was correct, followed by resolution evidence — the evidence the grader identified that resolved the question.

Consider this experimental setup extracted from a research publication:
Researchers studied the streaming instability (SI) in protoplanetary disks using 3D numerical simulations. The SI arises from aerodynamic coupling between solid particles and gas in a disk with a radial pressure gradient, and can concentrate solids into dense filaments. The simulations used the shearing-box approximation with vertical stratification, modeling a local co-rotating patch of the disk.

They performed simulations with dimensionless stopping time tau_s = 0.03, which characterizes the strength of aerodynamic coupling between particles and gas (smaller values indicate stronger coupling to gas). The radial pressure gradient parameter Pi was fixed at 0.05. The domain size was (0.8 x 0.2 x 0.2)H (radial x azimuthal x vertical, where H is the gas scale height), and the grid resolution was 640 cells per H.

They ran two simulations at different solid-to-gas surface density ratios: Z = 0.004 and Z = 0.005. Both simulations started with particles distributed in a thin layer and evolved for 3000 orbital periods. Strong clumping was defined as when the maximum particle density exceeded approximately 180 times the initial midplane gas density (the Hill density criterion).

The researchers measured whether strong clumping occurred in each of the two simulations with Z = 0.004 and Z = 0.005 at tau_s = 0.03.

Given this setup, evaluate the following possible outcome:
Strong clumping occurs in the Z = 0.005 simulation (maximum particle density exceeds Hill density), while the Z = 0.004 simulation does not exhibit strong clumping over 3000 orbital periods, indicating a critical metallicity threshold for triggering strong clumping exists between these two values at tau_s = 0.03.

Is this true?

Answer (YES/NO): YES